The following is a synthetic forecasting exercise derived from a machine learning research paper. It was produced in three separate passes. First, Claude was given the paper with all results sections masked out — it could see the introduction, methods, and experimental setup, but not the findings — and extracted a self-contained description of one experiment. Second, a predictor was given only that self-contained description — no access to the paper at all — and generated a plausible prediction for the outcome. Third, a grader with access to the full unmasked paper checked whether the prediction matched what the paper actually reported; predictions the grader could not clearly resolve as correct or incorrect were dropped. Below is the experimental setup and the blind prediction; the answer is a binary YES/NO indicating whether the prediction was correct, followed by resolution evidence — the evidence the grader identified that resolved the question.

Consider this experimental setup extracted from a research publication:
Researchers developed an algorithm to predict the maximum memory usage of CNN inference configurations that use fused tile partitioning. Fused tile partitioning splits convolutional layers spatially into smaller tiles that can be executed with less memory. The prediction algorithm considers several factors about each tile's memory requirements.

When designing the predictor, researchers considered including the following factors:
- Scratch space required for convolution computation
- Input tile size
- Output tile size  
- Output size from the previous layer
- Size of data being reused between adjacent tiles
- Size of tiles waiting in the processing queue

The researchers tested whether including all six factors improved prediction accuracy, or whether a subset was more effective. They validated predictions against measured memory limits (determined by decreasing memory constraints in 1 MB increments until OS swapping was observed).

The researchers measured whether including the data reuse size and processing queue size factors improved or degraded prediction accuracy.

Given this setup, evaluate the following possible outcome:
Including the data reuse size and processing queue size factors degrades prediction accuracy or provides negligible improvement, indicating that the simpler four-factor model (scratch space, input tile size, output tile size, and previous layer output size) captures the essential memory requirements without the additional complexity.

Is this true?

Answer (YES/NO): YES